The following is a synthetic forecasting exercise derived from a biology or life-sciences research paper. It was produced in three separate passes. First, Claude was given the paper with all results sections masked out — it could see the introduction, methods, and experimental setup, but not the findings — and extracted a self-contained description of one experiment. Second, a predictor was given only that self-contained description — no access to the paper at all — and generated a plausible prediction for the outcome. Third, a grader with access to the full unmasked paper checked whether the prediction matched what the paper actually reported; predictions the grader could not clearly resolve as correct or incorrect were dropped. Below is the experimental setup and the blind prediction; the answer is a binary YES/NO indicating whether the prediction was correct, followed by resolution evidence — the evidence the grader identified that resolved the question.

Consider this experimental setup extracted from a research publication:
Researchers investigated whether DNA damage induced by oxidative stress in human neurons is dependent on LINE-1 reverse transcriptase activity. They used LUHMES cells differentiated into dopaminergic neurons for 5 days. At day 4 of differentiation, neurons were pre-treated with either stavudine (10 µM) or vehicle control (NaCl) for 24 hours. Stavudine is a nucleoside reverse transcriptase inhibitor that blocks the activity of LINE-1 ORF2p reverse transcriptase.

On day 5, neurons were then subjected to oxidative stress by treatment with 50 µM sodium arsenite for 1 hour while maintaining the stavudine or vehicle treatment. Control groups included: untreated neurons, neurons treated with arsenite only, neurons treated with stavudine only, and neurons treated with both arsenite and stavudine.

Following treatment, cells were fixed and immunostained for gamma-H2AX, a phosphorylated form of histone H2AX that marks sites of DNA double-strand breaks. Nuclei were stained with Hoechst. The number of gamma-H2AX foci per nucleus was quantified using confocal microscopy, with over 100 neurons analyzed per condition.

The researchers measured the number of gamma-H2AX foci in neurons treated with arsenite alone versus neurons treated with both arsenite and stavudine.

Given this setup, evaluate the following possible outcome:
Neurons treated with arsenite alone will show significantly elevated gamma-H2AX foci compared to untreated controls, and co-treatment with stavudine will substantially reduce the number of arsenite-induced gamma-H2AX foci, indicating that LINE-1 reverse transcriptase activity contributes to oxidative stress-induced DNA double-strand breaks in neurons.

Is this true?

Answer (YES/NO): YES